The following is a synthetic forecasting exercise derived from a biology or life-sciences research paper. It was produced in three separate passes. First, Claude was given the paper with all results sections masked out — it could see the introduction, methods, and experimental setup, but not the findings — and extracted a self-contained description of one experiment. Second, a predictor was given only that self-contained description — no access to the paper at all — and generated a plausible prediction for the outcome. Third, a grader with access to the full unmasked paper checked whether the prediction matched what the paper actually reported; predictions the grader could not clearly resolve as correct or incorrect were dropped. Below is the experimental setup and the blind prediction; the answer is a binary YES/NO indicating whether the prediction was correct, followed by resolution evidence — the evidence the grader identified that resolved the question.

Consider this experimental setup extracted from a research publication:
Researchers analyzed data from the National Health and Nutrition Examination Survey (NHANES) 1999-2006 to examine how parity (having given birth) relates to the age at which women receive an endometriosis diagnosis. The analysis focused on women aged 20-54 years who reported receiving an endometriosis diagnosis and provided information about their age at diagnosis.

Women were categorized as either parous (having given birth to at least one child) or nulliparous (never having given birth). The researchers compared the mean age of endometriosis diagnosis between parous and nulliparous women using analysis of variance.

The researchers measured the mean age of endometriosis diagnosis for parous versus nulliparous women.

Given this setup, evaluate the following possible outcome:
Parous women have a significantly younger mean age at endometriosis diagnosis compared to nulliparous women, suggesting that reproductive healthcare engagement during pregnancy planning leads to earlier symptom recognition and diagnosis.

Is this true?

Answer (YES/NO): NO